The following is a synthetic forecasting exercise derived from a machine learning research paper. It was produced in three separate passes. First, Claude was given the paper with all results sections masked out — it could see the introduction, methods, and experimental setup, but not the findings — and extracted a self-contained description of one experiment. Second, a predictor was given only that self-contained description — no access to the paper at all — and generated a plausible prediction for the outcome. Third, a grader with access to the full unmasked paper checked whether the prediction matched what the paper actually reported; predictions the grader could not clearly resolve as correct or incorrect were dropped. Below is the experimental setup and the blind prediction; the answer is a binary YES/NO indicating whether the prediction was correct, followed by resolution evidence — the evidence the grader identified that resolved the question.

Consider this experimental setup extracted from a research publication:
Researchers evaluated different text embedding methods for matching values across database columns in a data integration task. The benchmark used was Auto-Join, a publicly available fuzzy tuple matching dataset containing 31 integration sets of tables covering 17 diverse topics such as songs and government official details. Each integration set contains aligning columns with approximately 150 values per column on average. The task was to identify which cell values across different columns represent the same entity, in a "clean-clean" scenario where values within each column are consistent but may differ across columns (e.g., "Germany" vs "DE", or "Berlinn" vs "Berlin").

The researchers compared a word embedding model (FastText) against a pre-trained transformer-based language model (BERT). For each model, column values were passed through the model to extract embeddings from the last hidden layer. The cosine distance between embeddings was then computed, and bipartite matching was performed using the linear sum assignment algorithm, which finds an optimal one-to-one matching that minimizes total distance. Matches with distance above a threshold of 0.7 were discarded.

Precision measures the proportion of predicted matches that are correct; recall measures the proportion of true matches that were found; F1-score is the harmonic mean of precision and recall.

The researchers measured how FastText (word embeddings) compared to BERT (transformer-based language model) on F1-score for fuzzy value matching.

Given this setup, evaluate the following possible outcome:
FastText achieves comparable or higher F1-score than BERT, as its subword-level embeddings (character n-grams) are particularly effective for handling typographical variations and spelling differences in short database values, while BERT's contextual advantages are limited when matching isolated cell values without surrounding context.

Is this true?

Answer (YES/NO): NO